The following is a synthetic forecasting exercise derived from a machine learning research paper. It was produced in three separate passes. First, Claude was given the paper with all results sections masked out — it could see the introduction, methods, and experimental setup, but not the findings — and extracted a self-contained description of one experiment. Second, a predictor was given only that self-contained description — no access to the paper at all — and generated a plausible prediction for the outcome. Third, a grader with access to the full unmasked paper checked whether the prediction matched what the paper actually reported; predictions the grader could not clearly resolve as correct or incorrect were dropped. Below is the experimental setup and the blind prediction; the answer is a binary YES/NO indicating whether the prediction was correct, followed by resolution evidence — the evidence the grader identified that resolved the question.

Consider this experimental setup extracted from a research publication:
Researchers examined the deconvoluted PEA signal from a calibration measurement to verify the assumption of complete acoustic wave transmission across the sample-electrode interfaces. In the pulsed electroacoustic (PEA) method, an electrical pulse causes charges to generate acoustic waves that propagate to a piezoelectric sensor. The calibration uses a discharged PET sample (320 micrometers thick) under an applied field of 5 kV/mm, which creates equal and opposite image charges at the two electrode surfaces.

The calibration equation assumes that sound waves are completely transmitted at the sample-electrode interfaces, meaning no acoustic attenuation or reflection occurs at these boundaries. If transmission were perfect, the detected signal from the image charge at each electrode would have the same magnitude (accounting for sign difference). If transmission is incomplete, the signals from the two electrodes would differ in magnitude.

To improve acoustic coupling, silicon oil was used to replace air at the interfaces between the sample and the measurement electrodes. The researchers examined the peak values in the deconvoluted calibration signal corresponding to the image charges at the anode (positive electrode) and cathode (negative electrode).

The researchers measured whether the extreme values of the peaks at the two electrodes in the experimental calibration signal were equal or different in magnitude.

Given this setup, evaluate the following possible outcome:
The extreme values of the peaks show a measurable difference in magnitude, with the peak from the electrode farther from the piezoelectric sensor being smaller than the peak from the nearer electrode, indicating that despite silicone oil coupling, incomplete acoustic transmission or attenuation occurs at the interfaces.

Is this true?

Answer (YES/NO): NO